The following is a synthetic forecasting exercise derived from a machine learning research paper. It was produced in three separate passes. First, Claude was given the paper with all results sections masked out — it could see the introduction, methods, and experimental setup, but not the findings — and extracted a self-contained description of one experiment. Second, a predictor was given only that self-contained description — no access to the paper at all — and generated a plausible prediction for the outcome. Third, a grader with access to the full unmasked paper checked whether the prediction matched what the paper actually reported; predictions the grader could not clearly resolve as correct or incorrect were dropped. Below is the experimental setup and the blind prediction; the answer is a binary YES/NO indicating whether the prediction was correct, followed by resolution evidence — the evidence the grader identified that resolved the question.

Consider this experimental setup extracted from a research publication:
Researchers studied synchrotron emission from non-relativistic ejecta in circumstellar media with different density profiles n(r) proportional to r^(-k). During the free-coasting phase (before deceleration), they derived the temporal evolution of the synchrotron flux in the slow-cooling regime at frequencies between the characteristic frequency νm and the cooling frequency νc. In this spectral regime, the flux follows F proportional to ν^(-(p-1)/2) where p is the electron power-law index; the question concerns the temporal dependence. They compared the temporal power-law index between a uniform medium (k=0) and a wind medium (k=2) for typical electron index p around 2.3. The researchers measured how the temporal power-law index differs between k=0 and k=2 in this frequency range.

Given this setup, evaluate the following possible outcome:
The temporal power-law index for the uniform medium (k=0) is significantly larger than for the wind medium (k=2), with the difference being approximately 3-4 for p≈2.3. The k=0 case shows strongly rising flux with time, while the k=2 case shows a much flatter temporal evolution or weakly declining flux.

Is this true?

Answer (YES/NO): YES